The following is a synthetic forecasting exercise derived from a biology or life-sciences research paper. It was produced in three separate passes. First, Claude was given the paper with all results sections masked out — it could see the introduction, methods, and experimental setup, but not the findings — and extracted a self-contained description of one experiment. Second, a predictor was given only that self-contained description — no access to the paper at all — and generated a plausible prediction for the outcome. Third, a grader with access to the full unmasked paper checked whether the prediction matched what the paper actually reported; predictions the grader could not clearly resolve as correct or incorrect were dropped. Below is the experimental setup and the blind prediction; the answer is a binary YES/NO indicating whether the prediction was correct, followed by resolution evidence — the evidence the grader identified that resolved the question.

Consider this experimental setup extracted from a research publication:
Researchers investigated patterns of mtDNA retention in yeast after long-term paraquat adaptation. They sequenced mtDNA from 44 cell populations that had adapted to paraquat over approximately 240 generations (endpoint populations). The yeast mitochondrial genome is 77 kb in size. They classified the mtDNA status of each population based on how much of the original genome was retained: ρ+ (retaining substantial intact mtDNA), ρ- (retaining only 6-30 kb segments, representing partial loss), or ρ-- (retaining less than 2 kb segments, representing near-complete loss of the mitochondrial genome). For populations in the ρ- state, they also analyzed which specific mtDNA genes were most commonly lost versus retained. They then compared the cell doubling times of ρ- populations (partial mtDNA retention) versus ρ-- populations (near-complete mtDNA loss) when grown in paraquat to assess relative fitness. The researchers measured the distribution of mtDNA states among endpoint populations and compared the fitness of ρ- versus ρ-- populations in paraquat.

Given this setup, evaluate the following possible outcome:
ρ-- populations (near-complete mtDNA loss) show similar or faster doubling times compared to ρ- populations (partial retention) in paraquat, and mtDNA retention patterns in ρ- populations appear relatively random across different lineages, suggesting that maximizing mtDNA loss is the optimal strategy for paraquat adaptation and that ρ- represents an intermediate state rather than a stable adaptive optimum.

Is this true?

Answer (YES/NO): NO